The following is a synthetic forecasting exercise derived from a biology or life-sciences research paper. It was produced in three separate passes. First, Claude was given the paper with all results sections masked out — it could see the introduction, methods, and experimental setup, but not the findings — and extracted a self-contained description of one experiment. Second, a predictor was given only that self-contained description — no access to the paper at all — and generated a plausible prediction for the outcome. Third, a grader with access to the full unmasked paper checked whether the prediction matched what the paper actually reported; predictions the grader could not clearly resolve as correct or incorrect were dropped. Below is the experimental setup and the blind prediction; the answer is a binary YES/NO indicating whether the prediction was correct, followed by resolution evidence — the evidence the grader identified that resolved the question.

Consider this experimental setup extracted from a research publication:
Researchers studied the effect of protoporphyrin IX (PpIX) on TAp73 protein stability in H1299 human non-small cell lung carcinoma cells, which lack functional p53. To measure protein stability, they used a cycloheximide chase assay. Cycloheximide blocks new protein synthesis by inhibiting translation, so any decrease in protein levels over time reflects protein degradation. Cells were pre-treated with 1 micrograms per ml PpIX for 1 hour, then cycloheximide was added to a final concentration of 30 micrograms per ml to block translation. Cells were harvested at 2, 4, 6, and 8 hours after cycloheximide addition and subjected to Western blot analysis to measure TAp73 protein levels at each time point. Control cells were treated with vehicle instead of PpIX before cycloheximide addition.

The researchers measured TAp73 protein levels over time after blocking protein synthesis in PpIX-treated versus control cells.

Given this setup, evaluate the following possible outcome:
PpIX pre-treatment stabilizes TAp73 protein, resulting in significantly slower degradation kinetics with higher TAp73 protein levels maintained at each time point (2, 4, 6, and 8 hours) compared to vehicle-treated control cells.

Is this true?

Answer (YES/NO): YES